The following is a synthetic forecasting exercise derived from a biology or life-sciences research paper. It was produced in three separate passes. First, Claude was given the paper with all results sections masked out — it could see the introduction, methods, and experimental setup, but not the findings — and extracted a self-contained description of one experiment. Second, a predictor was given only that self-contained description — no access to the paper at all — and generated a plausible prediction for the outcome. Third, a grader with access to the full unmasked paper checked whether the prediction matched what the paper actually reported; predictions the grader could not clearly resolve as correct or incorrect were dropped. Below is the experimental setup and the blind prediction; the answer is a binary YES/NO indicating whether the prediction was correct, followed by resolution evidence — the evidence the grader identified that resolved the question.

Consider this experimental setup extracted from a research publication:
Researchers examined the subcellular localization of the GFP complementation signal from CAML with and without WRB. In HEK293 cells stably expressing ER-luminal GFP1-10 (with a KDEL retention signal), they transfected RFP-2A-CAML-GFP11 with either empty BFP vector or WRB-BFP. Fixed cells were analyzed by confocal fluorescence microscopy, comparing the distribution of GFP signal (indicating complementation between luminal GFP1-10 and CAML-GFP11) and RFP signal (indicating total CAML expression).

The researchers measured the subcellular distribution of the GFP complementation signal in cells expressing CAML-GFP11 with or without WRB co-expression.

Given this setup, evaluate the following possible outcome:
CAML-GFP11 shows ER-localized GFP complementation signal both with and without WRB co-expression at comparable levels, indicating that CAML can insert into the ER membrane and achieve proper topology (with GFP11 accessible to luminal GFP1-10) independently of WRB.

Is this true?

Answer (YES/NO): NO